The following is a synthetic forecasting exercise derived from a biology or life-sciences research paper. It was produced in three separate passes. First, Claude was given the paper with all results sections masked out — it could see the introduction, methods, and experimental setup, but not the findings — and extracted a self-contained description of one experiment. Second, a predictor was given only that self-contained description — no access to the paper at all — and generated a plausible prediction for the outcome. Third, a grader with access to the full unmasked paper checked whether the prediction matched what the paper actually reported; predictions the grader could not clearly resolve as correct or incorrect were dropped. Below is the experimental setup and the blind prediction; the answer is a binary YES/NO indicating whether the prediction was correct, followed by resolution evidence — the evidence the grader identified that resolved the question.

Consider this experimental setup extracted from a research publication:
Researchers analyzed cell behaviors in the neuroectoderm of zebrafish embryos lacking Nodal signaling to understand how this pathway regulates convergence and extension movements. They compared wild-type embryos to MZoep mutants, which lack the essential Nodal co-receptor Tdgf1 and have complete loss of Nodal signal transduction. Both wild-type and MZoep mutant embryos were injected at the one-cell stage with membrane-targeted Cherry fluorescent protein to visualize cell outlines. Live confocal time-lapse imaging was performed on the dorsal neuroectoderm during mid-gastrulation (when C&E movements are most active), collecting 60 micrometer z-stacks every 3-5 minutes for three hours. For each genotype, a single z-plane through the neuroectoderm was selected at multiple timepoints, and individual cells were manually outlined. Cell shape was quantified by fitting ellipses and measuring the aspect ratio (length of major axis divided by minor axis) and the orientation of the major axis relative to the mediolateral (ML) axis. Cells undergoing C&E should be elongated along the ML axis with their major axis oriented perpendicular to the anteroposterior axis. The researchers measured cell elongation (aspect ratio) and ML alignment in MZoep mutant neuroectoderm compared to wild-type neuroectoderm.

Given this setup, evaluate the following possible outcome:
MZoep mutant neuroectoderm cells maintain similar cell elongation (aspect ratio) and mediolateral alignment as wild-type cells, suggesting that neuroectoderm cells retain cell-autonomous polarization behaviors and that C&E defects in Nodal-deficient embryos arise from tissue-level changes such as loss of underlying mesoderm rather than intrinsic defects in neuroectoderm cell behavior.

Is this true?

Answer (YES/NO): NO